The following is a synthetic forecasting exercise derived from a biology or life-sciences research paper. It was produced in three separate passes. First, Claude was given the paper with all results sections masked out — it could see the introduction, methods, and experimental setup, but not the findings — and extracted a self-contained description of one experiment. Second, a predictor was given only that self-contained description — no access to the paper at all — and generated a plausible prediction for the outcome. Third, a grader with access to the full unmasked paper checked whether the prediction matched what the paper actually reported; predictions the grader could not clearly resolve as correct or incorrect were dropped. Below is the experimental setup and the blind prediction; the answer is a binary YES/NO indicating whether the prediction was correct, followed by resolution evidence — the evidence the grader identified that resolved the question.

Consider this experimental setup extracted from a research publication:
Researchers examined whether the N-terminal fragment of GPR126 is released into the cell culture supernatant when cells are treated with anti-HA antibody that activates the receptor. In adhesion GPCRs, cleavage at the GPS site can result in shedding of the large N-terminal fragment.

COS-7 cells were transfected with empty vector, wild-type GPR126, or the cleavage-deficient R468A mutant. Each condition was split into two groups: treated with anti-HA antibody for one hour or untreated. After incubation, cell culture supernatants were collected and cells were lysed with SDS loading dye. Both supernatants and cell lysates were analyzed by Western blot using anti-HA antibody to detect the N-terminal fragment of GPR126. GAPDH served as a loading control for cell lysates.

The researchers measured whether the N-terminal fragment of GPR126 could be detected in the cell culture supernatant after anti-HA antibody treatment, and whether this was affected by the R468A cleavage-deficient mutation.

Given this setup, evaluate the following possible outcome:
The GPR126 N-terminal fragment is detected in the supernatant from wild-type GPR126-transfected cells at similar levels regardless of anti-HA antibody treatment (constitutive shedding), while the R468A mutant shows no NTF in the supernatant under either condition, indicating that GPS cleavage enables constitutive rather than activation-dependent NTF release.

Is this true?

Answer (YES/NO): NO